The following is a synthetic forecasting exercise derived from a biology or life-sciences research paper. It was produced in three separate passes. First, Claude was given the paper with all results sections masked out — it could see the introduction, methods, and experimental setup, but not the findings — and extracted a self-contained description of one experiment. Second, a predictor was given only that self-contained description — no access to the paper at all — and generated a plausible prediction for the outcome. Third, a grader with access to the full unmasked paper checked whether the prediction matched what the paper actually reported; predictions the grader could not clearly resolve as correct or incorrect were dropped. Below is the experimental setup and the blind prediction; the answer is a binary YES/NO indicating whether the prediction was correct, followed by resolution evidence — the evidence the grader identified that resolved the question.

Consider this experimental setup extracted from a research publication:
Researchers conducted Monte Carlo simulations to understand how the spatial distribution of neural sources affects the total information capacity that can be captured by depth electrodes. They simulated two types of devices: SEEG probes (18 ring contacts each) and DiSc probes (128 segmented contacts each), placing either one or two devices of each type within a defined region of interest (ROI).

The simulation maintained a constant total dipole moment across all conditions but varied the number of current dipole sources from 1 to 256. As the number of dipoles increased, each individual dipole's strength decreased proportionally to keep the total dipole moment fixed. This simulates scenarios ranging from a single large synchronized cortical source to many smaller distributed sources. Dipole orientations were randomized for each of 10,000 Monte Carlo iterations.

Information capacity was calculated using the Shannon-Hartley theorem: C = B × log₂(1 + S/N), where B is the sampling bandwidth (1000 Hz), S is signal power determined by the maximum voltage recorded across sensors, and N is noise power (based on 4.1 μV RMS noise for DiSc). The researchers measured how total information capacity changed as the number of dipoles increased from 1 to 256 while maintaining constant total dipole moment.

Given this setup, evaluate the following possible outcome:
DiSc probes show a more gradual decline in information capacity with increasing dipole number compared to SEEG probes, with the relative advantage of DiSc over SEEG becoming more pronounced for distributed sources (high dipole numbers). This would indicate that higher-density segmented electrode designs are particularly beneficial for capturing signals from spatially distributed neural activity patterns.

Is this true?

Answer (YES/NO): NO